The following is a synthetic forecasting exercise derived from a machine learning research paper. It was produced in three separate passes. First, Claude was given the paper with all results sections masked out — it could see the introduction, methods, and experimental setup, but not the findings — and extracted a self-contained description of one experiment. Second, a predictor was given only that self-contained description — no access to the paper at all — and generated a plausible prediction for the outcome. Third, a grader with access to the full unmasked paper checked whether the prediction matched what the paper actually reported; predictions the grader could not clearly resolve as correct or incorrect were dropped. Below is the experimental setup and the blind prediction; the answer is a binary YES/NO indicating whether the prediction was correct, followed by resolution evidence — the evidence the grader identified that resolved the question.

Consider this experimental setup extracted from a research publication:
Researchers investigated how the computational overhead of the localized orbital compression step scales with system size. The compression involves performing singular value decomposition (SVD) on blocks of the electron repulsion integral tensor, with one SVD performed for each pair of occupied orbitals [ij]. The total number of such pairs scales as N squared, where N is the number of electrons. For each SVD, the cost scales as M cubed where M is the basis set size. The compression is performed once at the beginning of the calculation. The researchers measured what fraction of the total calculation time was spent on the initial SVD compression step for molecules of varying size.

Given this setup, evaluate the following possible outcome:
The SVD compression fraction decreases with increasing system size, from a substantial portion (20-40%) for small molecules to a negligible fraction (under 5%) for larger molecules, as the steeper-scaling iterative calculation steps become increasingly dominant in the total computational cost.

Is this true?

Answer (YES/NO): NO